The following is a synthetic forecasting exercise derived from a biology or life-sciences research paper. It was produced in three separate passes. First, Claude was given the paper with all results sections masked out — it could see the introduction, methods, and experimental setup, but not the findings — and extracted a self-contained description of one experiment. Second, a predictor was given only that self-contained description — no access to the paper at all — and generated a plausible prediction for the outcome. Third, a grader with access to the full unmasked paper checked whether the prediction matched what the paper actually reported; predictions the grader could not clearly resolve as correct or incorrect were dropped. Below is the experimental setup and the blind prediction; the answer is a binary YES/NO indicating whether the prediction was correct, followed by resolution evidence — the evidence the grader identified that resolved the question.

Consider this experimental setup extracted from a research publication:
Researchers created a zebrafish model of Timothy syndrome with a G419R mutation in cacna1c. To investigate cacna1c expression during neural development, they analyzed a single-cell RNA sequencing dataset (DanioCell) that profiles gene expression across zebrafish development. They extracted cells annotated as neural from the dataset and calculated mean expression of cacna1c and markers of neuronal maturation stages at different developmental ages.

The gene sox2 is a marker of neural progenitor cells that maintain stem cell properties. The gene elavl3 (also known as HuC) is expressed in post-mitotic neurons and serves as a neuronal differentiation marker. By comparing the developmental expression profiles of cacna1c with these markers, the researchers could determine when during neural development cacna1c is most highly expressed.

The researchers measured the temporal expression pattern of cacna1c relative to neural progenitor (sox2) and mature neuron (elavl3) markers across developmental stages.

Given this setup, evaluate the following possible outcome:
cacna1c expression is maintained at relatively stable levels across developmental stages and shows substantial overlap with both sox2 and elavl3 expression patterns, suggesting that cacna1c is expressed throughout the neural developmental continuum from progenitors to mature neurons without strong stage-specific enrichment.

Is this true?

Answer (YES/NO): NO